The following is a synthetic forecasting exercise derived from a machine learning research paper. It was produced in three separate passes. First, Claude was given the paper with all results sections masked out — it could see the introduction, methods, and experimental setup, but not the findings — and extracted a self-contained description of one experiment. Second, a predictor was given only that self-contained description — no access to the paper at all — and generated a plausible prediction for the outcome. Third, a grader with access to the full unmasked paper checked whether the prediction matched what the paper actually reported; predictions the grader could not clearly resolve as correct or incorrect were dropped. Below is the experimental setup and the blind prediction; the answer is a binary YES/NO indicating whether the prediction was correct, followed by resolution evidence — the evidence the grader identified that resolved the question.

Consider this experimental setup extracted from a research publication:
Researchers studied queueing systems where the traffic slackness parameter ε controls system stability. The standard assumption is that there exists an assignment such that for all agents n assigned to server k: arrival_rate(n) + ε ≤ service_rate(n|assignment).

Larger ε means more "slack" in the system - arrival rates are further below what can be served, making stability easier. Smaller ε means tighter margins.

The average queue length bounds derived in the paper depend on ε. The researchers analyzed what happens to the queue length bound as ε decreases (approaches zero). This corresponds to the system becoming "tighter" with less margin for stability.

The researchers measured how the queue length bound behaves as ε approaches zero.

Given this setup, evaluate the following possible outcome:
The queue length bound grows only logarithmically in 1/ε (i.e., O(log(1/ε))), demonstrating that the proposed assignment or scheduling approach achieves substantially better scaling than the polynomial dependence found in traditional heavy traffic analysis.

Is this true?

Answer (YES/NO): NO